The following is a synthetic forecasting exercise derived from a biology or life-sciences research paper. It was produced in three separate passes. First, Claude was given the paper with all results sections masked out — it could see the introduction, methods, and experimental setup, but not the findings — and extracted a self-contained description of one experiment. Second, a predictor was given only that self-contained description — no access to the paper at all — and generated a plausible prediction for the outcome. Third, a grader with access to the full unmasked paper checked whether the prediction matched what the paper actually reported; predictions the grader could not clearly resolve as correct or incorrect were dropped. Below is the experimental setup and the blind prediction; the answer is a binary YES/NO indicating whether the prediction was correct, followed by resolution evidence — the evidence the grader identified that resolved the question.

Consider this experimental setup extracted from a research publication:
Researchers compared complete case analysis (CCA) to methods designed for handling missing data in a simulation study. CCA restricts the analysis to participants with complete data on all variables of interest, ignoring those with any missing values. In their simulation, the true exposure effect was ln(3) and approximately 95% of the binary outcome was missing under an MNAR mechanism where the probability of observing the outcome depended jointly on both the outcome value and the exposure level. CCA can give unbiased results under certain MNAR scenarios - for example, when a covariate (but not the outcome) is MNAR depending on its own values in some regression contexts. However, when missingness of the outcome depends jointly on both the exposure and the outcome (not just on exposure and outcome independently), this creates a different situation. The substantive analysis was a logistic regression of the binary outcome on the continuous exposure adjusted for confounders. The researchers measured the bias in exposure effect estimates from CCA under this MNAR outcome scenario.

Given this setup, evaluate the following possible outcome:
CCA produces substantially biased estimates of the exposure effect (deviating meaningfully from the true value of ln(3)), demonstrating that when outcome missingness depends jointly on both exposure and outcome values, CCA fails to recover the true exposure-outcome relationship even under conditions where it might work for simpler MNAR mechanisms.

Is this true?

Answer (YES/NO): YES